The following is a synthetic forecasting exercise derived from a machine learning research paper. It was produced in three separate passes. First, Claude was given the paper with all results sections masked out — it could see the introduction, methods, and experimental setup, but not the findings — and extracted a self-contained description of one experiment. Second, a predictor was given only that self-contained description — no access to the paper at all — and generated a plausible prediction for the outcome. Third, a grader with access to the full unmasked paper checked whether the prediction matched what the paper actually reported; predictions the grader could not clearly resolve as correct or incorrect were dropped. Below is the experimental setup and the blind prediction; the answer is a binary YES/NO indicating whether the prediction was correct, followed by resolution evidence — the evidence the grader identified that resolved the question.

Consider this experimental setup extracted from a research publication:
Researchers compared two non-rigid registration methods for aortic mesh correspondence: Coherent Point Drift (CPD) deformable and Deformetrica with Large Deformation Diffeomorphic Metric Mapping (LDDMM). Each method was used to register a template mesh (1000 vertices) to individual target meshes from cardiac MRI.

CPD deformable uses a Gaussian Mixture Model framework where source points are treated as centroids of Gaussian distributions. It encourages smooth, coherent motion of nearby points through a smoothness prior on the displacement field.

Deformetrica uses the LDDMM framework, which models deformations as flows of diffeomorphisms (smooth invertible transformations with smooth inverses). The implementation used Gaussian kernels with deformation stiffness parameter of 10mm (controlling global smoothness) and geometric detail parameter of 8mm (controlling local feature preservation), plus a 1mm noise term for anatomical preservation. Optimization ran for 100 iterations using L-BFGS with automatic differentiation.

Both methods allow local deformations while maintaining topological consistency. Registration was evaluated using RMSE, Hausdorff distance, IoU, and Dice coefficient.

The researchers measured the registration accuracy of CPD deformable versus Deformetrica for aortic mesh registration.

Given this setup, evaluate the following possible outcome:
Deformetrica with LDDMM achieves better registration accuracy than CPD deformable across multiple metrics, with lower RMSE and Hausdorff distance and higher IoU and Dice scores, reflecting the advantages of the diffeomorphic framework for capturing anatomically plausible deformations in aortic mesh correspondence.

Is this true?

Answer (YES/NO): YES